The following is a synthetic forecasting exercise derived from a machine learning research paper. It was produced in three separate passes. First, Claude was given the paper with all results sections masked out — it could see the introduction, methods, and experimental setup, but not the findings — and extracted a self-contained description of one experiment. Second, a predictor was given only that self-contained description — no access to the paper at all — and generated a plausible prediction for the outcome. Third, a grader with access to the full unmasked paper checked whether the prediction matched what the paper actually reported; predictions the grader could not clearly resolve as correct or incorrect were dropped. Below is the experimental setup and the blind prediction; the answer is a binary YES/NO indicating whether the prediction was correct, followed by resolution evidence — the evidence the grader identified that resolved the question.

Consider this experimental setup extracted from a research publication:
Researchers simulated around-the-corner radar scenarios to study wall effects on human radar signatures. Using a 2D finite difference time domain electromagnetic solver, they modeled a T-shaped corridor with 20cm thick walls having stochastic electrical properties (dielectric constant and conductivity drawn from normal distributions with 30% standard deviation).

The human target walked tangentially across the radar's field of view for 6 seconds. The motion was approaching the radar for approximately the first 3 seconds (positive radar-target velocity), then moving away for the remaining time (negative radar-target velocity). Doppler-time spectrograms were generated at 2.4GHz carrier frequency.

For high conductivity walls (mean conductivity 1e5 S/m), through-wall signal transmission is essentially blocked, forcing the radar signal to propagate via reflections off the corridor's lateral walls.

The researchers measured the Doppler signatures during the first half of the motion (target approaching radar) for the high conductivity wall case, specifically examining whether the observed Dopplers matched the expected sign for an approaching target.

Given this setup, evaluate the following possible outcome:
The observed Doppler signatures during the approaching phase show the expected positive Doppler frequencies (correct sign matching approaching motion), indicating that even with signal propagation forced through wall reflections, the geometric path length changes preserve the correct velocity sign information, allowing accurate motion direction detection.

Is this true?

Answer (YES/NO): NO